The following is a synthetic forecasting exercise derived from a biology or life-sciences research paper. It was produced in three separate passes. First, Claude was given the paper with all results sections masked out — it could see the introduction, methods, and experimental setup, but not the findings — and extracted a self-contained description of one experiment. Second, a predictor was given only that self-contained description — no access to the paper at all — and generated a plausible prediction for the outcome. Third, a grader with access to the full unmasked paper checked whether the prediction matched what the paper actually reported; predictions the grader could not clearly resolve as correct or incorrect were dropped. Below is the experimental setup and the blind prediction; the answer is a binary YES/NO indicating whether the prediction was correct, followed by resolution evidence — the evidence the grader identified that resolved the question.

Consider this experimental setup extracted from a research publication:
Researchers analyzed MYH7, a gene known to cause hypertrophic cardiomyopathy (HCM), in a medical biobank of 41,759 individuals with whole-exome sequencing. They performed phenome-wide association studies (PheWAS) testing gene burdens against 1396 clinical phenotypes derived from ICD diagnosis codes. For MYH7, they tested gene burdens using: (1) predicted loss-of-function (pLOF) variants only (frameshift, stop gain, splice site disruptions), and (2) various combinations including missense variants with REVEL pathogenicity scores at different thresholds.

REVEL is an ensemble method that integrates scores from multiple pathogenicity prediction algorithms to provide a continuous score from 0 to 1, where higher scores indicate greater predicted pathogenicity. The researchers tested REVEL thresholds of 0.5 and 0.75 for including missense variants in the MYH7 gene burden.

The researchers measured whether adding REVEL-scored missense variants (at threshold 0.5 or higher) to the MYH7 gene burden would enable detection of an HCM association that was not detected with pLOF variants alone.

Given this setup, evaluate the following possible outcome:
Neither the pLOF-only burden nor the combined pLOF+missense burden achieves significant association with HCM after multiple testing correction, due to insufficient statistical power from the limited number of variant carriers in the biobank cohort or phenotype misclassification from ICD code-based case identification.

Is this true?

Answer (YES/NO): NO